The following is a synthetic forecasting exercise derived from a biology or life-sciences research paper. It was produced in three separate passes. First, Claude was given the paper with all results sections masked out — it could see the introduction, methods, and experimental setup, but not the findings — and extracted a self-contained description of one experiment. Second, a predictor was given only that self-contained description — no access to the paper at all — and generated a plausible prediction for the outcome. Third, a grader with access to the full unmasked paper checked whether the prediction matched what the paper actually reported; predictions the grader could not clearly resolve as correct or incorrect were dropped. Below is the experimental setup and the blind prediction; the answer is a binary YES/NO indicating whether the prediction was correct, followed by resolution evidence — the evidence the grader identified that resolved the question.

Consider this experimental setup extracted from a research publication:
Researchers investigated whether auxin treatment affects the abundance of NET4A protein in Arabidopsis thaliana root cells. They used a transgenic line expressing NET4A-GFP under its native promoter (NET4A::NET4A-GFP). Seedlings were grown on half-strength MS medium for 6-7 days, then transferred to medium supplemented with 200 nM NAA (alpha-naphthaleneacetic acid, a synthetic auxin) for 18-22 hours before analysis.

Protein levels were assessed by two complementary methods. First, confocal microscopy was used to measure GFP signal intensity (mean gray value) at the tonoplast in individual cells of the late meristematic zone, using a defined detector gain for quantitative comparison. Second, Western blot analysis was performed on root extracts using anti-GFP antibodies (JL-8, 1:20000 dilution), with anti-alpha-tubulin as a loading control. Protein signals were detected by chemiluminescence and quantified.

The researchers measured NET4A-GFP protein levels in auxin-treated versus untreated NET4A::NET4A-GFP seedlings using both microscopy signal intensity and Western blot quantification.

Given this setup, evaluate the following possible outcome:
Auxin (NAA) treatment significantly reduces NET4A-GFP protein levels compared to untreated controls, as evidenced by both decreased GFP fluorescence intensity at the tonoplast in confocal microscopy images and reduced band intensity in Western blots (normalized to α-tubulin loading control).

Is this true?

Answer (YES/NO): NO